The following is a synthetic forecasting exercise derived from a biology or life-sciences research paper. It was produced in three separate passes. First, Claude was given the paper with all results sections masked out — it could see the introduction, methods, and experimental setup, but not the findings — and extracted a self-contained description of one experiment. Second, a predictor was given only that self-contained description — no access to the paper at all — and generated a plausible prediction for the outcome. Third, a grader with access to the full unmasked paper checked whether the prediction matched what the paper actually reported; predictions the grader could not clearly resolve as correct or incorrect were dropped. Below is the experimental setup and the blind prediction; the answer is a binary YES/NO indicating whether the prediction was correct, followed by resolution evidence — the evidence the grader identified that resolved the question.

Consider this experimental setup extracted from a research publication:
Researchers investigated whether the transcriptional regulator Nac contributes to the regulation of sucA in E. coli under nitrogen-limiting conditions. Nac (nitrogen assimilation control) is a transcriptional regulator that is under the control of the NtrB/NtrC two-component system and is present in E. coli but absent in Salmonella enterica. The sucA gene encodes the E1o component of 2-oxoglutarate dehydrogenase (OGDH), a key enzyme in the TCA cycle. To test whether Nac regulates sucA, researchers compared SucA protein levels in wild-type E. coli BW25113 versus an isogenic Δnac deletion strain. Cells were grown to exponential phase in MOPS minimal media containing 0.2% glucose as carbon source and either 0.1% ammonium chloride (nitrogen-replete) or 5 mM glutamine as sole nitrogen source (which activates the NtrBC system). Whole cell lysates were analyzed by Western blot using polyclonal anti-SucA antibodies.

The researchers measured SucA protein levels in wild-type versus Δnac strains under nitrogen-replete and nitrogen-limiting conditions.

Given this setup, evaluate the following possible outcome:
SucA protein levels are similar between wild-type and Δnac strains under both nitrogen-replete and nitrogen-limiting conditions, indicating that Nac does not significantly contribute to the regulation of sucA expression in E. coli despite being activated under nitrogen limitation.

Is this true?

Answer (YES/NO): NO